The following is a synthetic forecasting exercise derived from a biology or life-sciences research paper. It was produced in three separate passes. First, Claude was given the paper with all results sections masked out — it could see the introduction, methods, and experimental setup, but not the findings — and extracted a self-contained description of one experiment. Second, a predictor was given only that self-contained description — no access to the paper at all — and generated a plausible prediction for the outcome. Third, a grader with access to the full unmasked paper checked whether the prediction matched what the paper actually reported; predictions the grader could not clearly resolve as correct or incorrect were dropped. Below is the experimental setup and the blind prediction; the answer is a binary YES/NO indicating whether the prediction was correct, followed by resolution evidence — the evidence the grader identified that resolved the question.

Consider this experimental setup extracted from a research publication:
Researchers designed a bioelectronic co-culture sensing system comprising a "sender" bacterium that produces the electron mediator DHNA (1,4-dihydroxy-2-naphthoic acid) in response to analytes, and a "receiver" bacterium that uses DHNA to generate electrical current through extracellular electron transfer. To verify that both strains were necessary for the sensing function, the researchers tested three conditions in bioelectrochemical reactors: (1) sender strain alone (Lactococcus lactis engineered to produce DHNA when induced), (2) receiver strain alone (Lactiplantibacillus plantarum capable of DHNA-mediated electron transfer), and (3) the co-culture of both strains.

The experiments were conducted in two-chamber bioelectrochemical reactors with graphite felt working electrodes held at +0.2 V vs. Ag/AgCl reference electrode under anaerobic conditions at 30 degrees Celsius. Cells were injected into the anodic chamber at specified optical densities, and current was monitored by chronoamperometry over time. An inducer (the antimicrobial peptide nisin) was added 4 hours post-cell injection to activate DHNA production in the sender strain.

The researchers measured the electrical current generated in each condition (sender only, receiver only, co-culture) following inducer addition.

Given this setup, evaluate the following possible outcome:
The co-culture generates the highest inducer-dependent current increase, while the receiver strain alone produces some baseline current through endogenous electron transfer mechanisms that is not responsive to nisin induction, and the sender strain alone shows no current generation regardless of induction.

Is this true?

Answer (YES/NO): NO